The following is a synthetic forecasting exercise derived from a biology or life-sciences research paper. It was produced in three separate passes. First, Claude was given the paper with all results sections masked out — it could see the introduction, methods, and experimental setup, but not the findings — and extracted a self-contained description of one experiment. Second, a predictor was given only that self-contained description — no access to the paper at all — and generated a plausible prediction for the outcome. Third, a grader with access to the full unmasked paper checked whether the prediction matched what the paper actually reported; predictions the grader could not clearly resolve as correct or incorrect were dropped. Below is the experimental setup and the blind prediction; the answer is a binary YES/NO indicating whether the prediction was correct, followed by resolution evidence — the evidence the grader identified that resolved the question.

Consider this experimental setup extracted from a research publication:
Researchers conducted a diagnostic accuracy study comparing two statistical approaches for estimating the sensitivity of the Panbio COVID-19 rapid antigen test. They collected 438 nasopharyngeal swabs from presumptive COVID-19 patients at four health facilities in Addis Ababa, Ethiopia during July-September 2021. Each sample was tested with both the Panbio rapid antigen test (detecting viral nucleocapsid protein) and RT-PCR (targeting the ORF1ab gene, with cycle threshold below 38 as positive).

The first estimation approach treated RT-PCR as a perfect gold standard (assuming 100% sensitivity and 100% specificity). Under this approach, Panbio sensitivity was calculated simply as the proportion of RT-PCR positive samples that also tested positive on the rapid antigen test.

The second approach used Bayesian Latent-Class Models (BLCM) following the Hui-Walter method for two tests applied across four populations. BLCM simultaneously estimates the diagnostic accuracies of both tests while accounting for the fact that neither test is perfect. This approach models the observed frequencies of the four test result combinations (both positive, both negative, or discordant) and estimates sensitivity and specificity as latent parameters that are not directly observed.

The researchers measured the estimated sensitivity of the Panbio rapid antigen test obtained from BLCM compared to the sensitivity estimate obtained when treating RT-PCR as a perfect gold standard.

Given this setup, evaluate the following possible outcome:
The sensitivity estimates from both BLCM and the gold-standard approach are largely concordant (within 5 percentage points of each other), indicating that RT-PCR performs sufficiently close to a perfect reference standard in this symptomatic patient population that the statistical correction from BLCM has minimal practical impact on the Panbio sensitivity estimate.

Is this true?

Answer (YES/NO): NO